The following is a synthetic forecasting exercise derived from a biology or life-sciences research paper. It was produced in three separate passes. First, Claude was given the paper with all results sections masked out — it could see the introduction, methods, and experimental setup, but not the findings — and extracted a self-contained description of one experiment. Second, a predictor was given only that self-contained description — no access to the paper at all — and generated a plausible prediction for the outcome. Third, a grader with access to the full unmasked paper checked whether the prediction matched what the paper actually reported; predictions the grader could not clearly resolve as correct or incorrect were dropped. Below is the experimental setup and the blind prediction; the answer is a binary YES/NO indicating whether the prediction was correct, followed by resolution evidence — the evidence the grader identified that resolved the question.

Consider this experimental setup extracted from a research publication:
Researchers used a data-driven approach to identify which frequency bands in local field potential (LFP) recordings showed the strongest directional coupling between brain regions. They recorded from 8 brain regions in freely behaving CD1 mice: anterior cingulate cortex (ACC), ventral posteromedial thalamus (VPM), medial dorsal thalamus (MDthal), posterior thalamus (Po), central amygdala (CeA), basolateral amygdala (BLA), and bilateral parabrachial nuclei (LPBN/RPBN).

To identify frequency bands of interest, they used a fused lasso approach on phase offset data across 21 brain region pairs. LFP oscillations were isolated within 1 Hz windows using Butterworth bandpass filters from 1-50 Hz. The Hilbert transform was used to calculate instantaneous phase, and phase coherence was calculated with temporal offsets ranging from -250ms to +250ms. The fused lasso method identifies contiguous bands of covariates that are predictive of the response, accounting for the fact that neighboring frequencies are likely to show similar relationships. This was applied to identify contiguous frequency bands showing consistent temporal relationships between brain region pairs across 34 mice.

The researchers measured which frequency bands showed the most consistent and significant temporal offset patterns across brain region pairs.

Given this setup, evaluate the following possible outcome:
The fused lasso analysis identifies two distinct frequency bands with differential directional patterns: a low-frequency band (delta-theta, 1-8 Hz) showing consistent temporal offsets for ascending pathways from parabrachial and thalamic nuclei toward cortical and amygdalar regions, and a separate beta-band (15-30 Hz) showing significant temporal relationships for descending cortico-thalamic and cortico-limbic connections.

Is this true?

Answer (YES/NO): NO